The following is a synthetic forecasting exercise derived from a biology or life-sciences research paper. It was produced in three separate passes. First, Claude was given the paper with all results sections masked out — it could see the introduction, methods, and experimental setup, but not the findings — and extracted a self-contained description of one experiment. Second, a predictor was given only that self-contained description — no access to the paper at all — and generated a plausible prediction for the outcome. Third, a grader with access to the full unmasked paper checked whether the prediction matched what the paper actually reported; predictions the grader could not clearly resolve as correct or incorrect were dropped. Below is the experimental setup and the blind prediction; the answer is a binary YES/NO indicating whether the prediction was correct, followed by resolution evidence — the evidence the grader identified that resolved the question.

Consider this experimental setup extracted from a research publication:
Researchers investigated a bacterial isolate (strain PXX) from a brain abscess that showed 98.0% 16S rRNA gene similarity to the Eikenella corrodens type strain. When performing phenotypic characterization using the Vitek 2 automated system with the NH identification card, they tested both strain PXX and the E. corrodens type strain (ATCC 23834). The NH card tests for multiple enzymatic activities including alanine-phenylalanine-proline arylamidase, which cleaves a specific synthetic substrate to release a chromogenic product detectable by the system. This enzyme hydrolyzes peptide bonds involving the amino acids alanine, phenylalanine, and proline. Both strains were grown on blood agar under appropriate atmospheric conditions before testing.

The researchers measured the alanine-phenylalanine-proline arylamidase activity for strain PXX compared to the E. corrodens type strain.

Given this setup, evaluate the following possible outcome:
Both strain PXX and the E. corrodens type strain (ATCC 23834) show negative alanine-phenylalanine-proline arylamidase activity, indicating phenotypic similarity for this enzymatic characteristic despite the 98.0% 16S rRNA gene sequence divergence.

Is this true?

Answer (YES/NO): NO